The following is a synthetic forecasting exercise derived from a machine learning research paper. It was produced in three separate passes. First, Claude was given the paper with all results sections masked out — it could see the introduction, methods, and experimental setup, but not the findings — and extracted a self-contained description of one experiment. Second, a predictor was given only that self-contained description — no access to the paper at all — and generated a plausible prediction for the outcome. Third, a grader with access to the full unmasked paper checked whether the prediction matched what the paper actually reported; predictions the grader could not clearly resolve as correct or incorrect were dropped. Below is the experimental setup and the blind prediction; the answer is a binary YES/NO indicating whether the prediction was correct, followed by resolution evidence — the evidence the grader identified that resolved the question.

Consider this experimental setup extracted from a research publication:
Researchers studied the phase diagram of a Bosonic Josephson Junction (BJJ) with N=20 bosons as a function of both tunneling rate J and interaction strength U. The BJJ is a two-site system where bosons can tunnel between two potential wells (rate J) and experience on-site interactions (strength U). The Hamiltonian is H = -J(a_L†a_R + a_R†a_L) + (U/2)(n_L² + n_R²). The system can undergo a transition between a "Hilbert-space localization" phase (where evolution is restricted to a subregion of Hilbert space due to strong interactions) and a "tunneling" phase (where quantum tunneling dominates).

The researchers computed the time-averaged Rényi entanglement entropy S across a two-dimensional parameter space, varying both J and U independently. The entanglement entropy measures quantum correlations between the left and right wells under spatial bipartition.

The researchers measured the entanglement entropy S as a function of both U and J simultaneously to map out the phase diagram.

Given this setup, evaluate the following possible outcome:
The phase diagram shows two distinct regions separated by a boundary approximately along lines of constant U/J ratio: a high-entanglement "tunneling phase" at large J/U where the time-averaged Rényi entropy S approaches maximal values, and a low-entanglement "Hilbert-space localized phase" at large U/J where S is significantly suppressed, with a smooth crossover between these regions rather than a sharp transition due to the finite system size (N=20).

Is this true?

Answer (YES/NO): NO